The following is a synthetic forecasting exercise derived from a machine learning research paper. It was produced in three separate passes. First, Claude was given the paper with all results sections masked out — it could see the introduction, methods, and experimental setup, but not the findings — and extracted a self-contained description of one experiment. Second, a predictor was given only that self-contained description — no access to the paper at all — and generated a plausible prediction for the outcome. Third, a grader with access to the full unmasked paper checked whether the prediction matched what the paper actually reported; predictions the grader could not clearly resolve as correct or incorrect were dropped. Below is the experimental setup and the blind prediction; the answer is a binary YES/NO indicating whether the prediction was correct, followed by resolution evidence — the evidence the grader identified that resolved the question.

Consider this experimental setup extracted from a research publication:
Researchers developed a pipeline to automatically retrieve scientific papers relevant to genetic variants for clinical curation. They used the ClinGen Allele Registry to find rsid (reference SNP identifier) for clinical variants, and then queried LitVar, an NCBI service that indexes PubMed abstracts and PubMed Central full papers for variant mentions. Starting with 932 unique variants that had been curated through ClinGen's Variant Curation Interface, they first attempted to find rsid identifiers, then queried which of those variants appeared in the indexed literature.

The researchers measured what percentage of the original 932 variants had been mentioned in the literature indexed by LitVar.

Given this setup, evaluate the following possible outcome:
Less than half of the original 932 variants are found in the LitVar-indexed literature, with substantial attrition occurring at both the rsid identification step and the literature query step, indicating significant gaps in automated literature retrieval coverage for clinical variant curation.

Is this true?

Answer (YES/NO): NO